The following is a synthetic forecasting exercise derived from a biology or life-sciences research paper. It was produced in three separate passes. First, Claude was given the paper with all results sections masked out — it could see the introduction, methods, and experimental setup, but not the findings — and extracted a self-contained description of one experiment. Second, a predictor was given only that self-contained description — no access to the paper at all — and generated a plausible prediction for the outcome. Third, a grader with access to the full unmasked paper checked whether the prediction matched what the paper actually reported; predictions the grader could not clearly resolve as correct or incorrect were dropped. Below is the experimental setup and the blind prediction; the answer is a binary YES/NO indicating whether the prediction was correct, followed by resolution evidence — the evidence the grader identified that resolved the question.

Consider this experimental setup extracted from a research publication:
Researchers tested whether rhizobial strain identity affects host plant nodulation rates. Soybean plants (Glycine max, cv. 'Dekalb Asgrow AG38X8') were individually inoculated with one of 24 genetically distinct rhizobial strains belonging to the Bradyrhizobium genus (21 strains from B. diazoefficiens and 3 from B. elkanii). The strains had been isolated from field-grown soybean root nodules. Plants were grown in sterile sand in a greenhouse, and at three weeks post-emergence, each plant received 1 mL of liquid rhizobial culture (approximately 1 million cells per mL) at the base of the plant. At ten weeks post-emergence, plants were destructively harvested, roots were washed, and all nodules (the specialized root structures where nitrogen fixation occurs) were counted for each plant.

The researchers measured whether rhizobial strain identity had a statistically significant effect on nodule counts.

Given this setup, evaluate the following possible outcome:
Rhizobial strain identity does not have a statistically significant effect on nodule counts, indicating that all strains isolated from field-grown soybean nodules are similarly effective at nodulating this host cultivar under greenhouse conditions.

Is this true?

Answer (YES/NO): NO